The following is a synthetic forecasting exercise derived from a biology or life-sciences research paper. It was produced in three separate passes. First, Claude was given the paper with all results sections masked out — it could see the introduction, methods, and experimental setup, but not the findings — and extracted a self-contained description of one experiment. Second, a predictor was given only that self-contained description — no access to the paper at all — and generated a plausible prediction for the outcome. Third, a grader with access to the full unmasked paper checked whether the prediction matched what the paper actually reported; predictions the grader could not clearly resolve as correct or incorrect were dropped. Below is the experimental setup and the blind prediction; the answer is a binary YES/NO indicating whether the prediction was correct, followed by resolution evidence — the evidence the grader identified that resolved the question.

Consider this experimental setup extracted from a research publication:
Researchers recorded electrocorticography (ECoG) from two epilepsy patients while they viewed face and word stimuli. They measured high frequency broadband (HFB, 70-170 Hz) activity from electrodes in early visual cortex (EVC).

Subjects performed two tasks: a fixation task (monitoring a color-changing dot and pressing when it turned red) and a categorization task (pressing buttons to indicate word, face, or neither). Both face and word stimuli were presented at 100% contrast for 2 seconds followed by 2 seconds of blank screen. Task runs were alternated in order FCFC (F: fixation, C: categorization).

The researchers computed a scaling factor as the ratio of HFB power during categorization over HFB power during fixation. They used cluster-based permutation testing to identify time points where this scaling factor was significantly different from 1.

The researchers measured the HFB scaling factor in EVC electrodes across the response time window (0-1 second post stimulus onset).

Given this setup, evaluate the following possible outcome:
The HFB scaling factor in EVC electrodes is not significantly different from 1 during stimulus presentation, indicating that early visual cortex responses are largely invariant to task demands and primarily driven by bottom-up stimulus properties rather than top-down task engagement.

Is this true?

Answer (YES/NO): NO